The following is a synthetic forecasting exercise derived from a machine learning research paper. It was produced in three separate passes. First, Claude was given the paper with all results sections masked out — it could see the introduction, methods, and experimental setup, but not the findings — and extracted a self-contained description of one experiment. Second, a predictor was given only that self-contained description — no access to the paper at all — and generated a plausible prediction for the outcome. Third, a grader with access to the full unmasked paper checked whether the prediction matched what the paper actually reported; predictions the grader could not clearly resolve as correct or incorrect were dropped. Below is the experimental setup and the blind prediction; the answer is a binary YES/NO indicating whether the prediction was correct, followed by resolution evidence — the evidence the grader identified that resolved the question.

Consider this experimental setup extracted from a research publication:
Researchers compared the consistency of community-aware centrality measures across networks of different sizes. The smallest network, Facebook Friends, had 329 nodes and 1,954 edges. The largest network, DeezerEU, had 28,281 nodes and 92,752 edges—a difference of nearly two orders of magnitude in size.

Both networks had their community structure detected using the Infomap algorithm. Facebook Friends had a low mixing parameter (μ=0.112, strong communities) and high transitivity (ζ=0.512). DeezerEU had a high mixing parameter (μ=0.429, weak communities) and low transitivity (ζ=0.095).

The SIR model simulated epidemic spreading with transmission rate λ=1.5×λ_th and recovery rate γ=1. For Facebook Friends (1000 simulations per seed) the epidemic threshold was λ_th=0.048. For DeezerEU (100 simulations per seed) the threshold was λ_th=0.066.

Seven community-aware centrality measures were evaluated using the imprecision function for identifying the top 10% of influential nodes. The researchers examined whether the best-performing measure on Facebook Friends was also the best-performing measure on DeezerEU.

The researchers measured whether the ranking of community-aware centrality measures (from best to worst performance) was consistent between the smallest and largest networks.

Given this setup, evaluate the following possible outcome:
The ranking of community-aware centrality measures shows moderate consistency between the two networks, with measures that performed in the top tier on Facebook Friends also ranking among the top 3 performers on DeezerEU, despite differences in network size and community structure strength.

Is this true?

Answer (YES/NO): YES